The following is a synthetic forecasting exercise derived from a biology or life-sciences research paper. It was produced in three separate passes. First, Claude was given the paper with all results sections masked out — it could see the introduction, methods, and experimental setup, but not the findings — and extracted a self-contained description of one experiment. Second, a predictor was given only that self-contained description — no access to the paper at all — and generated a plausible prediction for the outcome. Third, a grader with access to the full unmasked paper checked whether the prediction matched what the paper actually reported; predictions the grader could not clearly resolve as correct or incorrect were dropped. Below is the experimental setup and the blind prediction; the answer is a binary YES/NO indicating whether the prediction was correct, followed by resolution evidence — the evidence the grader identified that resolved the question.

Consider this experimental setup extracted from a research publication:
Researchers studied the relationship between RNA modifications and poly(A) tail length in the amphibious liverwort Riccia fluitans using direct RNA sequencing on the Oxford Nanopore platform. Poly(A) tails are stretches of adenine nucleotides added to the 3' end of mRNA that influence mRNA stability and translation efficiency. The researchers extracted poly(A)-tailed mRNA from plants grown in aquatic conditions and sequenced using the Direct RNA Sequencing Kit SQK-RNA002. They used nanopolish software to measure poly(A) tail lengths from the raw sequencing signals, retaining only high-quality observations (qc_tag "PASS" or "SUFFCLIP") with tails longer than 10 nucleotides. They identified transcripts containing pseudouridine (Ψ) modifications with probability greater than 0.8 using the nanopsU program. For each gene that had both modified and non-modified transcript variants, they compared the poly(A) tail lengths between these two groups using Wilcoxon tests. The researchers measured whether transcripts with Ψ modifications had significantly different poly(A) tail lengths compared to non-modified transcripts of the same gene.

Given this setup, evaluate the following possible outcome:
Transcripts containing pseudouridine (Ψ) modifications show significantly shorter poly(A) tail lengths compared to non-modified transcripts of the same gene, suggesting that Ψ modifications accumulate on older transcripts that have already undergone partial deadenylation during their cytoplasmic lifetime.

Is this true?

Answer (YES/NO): YES